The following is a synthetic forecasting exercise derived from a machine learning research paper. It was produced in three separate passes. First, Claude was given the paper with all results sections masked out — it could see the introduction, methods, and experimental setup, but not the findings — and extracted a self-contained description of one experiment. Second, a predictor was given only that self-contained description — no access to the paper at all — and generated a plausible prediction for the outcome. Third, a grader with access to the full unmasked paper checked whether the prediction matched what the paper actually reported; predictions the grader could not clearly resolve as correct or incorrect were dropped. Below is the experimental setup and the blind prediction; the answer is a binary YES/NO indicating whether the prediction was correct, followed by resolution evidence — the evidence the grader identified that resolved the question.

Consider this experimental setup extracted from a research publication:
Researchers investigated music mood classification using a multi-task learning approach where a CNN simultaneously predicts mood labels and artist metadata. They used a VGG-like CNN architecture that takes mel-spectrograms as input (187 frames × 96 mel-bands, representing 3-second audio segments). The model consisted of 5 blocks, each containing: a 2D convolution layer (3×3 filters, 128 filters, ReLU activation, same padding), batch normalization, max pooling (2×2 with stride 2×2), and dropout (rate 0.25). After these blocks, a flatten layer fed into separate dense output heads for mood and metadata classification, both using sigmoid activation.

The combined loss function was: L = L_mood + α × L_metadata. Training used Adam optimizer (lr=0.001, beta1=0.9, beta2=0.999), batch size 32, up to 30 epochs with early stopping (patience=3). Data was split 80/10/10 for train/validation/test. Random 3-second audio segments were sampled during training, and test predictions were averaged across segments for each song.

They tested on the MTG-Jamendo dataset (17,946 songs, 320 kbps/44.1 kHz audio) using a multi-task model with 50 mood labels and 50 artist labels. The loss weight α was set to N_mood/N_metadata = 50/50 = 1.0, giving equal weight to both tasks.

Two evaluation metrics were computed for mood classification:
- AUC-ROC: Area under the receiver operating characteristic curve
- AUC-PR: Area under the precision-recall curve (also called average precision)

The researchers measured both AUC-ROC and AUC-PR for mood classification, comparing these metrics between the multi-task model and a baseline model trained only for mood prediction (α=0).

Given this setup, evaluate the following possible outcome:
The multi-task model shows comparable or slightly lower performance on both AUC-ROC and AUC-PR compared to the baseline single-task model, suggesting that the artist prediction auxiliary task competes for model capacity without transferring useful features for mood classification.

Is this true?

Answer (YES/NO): NO